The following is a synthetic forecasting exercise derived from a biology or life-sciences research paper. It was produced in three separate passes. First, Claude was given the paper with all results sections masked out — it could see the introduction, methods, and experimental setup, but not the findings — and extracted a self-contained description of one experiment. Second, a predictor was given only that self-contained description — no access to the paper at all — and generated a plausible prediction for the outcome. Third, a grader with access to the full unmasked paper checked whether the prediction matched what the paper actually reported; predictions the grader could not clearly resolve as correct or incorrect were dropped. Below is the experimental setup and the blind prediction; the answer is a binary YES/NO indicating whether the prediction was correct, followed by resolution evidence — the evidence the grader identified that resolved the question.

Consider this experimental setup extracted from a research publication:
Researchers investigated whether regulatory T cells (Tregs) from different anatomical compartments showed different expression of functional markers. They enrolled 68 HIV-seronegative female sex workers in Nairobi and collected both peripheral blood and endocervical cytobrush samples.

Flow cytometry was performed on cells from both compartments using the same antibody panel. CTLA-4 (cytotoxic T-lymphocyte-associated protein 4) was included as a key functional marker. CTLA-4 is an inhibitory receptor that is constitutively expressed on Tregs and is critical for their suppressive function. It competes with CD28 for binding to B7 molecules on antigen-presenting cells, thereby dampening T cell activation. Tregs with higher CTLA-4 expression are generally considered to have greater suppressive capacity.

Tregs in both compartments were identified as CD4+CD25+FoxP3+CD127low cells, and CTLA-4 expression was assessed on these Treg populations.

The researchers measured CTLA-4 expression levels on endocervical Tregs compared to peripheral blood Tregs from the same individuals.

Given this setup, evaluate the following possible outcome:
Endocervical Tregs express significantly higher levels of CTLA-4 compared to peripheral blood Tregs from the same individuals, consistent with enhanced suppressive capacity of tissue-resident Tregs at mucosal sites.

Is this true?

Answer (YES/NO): YES